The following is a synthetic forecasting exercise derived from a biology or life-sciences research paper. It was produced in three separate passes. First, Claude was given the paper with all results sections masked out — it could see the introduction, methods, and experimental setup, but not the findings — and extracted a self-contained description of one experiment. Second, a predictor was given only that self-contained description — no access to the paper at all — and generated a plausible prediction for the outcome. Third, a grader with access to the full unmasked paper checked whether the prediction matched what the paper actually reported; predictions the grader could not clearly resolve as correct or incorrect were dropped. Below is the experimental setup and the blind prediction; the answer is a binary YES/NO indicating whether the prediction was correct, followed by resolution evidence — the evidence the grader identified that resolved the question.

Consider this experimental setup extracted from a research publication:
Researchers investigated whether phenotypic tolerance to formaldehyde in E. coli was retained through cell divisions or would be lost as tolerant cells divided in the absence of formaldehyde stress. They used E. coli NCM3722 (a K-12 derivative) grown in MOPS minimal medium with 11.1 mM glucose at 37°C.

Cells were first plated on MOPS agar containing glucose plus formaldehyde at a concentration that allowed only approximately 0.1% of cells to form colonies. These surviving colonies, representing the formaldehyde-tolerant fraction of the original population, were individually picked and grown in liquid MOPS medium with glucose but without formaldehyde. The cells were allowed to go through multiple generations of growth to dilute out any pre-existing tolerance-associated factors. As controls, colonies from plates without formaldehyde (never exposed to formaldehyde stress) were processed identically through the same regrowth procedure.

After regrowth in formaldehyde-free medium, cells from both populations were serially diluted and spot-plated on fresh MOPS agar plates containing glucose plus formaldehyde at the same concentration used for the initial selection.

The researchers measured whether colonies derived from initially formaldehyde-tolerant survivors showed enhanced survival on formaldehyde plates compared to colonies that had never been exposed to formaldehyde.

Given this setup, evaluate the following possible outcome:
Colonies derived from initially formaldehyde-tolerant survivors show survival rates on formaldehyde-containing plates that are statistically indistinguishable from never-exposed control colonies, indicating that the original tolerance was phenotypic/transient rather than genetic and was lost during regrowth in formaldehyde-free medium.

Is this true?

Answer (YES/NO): YES